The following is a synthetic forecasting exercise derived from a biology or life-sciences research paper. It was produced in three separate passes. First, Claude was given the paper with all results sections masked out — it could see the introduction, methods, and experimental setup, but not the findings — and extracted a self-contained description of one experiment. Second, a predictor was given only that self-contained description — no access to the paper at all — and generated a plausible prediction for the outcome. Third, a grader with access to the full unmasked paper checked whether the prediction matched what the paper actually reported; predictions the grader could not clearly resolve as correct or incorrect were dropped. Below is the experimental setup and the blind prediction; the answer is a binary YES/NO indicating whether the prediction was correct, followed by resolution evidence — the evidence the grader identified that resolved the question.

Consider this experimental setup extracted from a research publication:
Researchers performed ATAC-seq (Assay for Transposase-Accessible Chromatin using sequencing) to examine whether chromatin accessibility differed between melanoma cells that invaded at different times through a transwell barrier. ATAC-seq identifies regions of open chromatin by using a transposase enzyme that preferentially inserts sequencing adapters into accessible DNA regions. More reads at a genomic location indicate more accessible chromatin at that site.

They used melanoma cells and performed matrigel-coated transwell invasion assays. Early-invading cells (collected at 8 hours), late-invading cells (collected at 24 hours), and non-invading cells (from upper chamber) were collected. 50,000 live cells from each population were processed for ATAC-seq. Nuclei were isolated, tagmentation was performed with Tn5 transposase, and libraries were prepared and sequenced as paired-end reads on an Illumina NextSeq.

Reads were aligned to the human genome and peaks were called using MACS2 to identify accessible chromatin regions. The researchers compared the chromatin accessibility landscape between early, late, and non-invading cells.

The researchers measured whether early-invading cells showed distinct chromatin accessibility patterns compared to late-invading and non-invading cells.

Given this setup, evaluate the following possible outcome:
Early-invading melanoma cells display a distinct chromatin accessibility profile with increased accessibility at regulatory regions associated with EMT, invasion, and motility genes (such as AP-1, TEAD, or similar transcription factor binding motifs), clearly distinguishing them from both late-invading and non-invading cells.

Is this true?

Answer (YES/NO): NO